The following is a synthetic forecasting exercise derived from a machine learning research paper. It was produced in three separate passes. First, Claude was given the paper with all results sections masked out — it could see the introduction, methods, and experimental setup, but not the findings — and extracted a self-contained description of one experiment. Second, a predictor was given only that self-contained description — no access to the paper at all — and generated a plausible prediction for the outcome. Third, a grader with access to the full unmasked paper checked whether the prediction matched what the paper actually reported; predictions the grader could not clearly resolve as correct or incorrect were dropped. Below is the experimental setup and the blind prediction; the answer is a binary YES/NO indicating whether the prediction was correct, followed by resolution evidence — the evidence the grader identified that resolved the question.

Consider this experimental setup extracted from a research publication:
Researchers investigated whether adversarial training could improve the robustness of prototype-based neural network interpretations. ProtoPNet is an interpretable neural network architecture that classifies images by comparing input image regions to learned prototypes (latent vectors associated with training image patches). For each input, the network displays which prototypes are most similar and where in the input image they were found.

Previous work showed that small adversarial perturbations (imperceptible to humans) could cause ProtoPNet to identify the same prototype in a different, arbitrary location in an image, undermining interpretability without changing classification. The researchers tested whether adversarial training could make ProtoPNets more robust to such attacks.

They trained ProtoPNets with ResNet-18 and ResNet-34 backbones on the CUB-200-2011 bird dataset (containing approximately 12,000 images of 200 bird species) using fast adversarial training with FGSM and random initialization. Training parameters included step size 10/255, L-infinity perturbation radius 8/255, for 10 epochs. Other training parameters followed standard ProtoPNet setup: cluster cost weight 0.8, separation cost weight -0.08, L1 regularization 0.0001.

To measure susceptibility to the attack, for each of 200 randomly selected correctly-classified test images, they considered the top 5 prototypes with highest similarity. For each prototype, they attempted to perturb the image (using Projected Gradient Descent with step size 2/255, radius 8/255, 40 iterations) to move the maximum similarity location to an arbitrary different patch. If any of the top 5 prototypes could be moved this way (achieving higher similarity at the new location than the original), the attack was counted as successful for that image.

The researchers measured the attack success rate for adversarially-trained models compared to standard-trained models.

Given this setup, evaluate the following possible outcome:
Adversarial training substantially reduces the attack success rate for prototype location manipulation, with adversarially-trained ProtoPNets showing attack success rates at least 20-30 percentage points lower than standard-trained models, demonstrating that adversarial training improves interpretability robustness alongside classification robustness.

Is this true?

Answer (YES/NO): YES